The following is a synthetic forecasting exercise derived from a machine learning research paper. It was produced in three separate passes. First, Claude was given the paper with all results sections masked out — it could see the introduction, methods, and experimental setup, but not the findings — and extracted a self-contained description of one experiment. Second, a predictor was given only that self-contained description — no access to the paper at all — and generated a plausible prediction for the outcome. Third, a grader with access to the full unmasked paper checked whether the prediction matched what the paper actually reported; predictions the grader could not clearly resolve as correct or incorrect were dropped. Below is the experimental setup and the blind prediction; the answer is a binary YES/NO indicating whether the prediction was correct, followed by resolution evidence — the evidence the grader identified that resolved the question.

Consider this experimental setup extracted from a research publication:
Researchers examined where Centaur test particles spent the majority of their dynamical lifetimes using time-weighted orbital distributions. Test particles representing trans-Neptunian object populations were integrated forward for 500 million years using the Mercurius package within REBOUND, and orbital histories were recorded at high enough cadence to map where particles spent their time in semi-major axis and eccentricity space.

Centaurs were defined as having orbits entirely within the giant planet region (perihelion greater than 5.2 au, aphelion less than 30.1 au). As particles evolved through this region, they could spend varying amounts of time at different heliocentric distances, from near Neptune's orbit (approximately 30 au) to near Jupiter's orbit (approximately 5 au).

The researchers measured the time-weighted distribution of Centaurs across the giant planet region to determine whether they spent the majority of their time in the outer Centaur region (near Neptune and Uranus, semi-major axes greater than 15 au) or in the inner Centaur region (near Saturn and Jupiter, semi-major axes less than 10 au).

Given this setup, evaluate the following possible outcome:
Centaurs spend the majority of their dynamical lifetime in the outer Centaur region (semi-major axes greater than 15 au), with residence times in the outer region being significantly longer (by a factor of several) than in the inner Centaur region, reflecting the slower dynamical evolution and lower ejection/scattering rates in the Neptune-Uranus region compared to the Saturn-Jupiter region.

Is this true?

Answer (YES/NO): YES